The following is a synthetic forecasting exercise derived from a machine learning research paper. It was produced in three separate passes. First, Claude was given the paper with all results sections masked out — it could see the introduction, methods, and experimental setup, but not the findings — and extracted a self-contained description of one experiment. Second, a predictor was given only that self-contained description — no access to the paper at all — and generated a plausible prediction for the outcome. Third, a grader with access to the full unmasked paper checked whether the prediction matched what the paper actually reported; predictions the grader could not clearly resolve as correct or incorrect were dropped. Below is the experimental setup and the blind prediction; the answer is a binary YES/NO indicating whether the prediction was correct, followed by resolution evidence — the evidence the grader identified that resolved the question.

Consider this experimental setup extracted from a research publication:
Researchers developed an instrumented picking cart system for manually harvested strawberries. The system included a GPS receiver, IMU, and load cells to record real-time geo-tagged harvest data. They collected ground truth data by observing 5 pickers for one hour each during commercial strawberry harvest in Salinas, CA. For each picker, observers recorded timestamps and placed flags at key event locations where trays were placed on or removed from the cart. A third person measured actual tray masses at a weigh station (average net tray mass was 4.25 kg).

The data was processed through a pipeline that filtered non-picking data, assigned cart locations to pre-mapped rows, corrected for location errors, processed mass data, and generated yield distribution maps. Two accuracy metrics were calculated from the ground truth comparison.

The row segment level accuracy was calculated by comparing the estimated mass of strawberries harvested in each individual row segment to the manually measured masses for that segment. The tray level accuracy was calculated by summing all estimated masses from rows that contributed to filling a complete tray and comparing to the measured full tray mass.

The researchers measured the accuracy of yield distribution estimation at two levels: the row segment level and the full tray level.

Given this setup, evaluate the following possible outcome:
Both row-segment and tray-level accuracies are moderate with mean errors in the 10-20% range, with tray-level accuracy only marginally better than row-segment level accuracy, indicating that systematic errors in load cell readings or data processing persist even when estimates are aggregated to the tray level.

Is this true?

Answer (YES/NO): NO